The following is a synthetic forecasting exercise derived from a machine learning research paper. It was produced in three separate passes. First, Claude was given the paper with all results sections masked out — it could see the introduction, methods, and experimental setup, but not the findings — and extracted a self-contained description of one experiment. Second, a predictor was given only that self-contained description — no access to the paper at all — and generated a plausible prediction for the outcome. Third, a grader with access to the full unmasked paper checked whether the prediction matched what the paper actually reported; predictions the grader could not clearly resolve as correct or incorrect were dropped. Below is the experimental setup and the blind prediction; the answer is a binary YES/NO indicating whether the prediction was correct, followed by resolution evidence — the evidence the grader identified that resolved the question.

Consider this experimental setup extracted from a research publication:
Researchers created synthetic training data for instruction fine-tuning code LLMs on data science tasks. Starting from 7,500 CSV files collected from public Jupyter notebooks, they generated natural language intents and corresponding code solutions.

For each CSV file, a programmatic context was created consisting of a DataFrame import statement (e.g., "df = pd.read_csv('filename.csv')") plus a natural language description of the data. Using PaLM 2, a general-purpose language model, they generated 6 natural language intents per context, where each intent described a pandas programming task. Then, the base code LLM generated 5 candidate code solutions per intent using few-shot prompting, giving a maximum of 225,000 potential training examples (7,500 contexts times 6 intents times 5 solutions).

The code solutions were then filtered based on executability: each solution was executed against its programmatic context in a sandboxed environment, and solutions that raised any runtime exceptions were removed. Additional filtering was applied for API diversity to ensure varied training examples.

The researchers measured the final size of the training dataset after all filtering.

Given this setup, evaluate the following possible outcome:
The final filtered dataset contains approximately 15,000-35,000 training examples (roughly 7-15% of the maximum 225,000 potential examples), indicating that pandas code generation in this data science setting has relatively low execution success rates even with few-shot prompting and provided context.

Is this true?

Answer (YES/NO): YES